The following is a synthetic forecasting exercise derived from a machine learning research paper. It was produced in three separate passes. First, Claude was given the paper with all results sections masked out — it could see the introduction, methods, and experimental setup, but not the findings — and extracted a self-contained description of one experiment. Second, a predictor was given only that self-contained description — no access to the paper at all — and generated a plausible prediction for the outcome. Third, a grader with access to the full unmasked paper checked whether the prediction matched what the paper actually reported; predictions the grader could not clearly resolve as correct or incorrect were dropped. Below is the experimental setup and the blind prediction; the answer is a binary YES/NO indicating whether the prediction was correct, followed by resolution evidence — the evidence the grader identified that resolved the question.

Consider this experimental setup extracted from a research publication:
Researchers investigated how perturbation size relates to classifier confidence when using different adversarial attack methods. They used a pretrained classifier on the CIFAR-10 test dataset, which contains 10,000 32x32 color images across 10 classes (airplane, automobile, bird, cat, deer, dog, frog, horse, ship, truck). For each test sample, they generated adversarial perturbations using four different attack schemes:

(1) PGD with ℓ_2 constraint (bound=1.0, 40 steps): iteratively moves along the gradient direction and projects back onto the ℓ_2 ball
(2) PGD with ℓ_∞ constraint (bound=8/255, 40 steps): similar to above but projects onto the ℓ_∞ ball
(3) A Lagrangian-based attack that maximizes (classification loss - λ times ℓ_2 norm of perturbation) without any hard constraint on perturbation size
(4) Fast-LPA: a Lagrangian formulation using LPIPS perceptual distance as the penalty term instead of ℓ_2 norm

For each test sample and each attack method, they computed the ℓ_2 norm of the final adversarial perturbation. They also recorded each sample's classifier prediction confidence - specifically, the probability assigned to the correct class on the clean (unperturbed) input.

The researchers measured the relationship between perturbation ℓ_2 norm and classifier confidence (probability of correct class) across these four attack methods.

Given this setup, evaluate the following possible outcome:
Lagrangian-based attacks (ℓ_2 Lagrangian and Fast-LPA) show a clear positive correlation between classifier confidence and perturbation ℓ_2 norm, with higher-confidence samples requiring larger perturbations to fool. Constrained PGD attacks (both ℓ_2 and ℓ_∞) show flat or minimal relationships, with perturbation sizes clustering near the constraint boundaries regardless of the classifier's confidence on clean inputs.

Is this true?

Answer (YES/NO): YES